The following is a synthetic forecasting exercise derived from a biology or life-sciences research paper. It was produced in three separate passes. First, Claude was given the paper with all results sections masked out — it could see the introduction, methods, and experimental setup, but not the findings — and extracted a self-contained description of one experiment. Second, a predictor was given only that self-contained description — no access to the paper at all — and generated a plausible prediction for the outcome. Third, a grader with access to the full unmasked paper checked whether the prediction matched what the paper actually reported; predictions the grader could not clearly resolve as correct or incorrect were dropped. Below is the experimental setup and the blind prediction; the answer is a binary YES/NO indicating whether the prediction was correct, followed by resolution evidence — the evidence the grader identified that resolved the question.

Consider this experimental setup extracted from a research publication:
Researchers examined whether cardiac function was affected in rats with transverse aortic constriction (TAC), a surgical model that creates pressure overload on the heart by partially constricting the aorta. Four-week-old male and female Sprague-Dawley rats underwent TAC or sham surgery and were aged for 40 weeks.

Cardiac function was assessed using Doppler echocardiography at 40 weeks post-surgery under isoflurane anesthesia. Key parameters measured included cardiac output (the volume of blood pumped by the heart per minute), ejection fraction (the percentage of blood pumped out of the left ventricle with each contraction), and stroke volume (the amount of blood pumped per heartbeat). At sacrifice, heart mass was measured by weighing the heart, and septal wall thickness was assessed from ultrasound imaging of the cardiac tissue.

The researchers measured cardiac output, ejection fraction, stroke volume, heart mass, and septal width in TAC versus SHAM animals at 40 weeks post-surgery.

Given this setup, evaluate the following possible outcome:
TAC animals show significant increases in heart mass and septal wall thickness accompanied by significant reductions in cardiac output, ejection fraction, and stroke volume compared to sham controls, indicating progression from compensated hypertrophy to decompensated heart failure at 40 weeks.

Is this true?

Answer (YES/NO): NO